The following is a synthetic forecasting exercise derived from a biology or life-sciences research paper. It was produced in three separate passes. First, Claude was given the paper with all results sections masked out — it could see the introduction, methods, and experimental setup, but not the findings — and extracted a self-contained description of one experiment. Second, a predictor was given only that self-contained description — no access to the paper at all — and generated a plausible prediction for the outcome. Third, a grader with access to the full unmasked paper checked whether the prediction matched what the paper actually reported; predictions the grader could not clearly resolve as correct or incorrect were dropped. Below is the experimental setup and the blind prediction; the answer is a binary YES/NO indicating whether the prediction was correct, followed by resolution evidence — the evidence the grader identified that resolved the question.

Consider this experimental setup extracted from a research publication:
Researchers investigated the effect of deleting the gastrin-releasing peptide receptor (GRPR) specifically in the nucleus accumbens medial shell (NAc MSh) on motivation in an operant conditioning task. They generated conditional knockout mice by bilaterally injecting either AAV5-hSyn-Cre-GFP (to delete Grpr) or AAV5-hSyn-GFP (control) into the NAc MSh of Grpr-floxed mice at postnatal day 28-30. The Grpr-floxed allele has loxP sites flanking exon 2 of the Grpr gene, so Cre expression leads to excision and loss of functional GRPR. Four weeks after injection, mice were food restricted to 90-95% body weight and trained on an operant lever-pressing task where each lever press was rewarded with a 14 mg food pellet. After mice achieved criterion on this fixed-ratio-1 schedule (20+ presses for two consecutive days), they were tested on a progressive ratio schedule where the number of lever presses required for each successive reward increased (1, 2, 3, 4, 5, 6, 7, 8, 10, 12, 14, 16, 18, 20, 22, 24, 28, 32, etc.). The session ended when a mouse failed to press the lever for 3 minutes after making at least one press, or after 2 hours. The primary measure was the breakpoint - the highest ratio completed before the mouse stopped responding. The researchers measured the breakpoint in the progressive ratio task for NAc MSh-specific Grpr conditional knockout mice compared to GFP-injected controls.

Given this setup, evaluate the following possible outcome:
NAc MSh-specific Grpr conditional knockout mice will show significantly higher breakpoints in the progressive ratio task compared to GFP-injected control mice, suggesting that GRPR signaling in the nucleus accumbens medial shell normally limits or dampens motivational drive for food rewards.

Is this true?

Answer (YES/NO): YES